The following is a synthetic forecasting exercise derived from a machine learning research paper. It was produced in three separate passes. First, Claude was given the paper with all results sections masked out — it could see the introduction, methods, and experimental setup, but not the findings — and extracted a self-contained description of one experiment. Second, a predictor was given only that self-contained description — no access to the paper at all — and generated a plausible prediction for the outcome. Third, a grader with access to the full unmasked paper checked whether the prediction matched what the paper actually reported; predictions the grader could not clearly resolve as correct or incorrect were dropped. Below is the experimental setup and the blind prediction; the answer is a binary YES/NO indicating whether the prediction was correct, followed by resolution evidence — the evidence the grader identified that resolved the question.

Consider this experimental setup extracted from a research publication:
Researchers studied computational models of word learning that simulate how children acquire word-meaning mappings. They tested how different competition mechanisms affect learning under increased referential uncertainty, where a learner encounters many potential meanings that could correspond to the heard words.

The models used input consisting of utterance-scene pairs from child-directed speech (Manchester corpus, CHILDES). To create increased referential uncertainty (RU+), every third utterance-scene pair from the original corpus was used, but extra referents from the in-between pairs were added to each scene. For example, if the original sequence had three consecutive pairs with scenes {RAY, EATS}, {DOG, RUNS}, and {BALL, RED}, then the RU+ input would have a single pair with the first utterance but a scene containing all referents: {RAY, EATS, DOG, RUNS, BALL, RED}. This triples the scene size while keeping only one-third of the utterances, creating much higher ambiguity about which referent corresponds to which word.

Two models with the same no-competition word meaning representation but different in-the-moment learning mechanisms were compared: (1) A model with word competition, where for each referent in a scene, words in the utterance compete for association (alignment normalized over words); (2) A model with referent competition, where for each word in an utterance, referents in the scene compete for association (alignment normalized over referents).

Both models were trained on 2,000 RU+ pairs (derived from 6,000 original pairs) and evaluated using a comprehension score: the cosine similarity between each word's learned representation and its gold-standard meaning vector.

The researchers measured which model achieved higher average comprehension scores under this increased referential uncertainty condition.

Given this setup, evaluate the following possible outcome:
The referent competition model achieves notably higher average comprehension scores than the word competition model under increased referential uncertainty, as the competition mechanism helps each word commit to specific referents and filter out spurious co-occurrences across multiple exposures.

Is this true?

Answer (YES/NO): NO